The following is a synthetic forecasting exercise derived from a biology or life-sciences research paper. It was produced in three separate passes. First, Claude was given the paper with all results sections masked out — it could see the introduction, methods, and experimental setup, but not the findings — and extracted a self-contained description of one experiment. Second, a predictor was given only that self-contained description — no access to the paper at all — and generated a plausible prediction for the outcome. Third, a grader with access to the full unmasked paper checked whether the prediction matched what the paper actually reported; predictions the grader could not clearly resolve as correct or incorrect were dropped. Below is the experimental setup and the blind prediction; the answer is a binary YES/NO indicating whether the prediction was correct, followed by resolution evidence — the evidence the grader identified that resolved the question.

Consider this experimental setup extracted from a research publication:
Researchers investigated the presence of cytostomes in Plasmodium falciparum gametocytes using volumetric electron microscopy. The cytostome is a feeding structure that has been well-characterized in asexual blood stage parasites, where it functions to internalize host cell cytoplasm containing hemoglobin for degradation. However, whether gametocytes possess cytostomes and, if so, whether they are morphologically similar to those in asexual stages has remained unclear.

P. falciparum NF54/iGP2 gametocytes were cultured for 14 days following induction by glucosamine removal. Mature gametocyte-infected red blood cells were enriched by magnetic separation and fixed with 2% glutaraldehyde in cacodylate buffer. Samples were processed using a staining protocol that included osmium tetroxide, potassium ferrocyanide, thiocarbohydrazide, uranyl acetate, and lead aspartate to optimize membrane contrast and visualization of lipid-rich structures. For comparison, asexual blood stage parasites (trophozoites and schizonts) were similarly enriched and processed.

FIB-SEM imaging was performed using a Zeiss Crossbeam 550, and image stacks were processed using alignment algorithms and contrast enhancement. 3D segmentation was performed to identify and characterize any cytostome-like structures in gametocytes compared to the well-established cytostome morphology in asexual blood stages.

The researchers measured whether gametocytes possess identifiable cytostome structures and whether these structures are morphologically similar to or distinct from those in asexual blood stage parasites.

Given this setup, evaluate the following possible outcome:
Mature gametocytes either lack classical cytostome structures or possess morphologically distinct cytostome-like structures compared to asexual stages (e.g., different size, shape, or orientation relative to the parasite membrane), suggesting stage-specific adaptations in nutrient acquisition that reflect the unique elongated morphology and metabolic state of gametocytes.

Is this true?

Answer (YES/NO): YES